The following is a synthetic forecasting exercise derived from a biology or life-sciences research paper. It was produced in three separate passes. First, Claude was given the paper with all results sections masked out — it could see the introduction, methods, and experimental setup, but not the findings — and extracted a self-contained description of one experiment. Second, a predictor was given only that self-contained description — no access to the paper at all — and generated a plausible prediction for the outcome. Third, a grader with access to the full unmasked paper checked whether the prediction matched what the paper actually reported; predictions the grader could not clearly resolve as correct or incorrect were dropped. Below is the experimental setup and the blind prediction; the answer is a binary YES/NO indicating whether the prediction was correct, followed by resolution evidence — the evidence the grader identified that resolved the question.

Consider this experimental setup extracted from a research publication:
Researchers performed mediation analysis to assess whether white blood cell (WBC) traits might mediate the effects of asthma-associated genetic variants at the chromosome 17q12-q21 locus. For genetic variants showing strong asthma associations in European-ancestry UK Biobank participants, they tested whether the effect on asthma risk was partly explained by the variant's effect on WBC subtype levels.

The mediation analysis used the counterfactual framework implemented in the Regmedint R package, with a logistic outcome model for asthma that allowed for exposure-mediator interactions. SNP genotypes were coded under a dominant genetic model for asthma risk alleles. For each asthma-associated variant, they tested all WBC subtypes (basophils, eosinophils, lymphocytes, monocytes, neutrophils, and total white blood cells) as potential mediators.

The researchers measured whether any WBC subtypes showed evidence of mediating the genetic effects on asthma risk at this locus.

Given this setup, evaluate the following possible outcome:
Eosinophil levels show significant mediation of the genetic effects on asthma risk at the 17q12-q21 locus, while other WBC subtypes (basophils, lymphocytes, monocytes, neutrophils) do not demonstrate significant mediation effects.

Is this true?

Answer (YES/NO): YES